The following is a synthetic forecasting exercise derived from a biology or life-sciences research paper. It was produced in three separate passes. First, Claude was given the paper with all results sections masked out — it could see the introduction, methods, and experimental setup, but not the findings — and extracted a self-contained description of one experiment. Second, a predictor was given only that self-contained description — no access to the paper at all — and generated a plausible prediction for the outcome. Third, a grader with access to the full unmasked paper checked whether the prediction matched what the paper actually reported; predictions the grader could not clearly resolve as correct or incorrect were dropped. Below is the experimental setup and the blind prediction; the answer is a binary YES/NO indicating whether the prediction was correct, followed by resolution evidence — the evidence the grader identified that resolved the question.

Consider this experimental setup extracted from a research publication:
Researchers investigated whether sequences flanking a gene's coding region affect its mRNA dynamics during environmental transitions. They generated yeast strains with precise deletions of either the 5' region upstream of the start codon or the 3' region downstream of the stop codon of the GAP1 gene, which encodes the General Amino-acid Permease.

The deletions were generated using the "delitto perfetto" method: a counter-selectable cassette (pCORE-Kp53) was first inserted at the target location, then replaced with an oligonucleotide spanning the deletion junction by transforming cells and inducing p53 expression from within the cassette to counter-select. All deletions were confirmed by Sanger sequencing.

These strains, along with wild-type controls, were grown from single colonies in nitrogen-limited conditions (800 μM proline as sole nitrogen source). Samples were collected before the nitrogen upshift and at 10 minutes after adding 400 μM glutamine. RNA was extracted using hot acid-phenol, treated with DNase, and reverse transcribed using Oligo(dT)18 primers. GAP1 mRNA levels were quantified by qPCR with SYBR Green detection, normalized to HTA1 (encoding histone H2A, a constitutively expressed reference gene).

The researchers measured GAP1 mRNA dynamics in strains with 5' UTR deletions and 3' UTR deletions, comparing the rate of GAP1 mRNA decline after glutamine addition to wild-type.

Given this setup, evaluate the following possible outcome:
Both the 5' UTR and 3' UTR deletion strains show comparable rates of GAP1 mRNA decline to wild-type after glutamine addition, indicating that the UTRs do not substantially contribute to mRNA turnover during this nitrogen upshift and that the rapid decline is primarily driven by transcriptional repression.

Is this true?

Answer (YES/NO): NO